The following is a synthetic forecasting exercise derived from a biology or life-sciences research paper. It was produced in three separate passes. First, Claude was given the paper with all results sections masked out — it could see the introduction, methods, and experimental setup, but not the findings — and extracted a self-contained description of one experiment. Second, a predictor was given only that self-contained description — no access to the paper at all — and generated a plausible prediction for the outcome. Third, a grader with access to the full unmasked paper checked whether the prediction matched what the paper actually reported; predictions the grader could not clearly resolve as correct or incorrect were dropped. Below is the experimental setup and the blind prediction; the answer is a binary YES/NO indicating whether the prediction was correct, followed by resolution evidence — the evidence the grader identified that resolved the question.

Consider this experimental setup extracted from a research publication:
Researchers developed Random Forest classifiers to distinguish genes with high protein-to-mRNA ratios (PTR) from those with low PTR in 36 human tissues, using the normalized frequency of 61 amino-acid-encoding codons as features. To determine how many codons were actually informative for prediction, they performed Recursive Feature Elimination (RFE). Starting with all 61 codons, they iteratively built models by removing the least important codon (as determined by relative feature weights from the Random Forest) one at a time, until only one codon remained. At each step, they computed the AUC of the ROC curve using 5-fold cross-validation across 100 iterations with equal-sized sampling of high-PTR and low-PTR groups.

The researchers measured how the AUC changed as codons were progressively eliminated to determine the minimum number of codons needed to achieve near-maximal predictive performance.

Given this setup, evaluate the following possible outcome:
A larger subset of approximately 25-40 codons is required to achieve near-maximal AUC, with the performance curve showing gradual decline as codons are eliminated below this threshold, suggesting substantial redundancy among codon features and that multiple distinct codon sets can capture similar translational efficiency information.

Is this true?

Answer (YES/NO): NO